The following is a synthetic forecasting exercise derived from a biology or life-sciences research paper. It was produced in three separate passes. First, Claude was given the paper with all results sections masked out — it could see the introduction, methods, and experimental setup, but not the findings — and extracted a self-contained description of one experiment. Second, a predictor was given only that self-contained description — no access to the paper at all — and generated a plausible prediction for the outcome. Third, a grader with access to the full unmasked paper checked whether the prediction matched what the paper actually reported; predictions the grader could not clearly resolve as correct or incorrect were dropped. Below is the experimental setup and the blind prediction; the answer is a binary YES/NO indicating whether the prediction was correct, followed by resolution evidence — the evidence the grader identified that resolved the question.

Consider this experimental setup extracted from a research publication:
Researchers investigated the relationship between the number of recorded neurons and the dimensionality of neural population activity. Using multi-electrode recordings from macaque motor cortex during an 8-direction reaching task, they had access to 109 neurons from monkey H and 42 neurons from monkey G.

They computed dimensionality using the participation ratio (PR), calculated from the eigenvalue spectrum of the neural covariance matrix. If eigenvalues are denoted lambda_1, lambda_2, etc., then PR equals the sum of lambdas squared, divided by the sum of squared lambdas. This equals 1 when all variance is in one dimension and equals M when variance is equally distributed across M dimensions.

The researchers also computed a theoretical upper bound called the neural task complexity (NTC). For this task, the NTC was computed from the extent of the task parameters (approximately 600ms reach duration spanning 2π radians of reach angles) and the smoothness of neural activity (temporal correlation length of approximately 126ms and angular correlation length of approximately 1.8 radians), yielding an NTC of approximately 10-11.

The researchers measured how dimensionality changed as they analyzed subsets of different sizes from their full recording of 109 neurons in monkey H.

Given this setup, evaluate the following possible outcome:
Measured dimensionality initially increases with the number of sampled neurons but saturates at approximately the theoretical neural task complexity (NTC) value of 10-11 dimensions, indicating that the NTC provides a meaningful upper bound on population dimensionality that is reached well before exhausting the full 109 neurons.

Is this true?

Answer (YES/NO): NO